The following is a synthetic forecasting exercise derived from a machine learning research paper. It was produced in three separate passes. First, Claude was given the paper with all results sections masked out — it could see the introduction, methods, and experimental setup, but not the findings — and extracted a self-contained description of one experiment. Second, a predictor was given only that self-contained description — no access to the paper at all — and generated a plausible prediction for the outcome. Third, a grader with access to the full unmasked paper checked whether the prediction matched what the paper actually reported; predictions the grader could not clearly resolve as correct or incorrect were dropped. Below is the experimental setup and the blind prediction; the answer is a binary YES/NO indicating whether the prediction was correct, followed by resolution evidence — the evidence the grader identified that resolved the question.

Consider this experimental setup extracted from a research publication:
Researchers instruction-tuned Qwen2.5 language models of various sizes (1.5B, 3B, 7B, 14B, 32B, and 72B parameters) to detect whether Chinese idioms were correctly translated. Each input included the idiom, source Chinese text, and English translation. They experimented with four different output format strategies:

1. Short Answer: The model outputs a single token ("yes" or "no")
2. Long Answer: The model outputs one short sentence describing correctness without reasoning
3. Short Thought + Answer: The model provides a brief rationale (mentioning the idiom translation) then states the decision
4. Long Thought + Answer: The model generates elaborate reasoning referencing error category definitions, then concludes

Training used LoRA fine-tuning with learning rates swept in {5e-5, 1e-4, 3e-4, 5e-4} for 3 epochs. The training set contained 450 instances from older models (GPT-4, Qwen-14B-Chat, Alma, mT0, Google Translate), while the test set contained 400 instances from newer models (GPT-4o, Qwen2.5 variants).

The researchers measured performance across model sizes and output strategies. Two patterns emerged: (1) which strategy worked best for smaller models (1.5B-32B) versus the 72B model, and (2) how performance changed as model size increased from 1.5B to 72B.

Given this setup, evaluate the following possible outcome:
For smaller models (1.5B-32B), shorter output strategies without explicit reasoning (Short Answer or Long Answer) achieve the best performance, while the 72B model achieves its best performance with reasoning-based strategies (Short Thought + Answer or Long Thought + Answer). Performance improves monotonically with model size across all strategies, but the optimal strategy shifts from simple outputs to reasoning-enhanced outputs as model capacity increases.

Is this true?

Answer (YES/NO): NO